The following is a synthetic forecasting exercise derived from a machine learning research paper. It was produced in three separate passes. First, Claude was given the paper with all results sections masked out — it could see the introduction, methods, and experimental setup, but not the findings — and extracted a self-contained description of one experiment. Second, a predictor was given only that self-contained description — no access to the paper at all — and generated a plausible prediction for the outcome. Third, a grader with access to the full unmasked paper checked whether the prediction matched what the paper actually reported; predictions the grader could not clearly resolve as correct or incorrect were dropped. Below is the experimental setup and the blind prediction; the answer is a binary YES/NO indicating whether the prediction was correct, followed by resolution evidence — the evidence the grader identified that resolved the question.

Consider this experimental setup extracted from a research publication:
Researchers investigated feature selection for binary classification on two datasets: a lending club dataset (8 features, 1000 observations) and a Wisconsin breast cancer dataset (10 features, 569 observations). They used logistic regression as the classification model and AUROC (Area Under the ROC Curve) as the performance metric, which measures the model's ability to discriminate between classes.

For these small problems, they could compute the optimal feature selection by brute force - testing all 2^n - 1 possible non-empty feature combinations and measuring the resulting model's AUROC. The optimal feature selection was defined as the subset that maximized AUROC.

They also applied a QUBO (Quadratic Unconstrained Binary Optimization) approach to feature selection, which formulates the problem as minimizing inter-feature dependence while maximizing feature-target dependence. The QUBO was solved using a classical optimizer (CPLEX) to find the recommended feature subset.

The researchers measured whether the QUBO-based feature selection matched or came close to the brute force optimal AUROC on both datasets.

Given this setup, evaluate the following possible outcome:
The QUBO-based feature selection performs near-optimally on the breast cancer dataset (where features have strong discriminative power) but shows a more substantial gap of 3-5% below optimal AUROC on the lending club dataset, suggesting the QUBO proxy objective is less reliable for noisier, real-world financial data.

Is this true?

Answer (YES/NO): NO